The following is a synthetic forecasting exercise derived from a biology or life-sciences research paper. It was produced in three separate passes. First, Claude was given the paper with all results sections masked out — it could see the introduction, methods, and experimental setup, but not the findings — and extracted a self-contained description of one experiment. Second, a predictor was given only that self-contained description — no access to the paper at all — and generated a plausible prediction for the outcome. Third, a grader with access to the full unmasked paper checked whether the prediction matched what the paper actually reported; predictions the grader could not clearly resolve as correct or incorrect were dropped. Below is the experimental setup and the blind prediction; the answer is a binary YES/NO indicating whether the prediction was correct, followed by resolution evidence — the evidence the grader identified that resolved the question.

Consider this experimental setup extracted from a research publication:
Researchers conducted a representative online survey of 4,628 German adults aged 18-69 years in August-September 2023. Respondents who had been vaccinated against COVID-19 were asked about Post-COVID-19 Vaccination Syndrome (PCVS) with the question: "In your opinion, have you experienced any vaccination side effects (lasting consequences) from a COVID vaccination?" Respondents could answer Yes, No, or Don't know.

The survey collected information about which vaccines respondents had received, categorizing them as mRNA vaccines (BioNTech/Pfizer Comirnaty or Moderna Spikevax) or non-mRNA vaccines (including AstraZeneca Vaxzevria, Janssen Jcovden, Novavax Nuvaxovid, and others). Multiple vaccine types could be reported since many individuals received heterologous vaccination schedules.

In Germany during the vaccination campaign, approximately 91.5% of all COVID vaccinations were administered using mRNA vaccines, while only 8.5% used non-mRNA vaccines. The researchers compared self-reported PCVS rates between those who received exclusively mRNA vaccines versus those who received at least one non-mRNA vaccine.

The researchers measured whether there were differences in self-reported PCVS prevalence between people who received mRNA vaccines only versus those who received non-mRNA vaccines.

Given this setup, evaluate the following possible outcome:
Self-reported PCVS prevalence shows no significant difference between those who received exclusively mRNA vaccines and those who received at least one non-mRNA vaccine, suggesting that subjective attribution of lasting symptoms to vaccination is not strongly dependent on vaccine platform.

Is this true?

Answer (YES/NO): YES